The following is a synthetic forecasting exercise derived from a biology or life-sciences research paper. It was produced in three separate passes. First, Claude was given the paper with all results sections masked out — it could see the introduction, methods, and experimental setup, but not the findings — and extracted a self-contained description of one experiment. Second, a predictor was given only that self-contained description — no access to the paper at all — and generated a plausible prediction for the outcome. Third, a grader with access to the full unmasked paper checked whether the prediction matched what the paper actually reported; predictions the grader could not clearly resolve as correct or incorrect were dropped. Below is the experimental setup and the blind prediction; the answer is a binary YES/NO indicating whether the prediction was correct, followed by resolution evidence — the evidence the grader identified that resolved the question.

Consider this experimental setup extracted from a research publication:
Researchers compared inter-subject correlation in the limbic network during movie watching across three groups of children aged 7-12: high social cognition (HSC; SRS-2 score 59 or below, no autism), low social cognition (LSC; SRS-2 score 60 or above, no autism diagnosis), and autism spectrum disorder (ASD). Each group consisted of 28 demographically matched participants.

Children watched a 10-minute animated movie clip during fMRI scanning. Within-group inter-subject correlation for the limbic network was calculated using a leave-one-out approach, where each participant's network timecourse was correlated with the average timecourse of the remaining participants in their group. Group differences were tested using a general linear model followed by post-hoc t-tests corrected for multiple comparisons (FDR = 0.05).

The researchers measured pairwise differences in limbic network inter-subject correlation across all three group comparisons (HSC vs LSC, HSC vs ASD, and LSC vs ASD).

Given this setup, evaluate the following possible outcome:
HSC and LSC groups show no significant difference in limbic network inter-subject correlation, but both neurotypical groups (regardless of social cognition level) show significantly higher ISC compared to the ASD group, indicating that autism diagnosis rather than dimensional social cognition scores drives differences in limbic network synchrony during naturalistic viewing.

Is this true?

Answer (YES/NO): YES